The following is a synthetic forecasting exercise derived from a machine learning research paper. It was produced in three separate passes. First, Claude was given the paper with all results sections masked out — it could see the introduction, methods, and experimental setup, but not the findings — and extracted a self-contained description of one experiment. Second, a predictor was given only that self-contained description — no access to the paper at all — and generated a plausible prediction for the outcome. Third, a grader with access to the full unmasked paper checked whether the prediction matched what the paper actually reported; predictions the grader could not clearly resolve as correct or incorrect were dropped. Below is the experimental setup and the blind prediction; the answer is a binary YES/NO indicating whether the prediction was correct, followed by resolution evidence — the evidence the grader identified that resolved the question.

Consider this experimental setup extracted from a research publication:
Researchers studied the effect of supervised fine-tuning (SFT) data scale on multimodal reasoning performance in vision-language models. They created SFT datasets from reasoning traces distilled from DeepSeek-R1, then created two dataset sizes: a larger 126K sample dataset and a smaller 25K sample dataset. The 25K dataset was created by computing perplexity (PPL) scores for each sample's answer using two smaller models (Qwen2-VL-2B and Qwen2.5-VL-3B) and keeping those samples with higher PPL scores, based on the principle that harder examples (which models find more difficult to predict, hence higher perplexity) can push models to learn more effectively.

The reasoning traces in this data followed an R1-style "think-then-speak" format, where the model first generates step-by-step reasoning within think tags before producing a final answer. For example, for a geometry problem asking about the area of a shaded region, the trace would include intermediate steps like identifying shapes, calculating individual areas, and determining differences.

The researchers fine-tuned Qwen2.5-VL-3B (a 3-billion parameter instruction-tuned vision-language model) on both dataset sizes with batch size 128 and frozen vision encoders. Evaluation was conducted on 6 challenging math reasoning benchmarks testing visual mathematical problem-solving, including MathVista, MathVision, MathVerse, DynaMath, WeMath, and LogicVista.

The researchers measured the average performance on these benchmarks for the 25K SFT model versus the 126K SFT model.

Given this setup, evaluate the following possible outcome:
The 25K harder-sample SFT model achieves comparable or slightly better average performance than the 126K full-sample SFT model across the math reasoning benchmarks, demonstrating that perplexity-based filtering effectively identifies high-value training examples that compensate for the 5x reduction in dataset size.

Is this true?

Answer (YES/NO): NO